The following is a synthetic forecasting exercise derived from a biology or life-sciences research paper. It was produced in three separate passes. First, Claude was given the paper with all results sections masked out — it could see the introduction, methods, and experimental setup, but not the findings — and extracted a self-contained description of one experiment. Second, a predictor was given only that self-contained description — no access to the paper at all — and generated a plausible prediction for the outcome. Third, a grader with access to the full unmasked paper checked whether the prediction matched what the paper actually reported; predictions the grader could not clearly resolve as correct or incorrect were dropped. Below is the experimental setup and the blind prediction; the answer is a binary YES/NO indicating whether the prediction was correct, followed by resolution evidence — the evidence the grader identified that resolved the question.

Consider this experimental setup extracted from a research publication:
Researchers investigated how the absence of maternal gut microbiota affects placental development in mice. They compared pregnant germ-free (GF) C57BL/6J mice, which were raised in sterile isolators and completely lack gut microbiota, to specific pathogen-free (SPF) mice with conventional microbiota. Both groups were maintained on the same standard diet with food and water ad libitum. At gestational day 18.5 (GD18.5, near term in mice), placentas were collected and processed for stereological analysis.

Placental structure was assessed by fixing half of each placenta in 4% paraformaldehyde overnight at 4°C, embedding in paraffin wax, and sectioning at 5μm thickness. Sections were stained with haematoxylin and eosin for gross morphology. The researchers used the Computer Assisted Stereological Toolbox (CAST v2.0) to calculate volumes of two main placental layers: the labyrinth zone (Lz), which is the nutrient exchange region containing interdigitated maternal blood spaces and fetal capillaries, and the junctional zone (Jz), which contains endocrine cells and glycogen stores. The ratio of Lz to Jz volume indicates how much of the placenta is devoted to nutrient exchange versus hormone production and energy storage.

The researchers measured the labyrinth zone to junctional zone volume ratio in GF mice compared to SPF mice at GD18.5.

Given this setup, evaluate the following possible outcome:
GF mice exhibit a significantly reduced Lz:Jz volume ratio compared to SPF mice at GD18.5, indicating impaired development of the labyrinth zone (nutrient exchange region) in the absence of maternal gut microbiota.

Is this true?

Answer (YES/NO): YES